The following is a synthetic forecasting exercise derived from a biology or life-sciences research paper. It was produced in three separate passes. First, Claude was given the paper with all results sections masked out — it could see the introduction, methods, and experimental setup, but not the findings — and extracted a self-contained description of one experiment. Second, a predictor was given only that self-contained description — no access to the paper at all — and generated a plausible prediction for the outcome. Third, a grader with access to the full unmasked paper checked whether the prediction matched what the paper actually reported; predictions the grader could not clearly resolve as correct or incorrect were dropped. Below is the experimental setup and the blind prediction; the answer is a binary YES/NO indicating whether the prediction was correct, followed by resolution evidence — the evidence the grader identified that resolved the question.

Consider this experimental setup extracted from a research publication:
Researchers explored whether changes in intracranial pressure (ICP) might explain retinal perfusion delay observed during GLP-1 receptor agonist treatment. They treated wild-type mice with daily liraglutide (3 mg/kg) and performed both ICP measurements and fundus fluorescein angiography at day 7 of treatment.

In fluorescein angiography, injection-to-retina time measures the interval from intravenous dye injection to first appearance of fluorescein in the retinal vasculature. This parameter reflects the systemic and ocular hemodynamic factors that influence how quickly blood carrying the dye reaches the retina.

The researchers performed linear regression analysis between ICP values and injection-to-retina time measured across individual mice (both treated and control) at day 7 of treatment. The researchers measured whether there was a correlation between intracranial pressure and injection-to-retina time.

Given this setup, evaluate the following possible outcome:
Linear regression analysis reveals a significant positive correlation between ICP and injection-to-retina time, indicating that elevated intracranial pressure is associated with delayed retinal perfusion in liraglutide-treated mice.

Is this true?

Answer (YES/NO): NO